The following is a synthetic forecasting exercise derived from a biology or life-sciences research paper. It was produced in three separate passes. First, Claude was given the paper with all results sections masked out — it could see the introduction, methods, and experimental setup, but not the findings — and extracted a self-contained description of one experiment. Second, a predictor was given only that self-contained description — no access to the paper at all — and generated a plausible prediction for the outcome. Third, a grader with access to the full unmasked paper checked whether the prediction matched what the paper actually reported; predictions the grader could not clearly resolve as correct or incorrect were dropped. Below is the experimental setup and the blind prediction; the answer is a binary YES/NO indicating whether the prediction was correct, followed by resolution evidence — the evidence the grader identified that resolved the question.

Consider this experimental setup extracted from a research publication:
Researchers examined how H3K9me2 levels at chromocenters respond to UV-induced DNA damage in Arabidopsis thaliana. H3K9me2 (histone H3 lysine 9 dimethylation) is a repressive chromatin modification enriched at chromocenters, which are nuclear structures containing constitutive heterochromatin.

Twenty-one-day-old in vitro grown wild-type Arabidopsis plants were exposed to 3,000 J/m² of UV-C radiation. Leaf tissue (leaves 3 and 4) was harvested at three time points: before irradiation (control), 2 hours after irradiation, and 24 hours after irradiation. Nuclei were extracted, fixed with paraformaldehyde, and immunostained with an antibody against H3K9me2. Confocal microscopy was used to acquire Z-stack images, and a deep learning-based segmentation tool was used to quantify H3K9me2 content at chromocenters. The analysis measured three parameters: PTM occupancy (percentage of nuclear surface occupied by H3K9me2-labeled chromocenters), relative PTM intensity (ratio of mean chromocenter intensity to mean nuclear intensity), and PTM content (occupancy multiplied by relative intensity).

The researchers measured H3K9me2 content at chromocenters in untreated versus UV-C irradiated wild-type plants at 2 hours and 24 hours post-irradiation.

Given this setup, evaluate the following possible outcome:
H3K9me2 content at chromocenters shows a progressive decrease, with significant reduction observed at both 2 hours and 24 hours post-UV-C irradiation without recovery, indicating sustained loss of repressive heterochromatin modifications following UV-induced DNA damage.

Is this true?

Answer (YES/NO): NO